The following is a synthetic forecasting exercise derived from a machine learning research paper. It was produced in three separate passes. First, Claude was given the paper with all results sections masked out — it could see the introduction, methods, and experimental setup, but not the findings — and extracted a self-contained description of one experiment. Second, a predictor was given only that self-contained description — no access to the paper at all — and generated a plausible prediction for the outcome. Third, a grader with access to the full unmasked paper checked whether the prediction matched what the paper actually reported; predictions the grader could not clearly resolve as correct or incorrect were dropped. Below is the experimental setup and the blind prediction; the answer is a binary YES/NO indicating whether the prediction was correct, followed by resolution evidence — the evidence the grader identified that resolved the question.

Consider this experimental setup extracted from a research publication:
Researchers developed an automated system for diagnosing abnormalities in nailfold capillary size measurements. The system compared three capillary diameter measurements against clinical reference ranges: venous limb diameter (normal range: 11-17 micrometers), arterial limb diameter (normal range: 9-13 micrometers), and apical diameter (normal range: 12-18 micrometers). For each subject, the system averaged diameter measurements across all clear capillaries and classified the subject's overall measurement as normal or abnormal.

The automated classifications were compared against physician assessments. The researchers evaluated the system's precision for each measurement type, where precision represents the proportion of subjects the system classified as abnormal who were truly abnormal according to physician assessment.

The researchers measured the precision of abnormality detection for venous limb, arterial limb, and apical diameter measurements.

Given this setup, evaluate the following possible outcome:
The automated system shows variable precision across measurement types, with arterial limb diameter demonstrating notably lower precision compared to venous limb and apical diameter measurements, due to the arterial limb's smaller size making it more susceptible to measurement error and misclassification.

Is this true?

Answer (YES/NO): NO